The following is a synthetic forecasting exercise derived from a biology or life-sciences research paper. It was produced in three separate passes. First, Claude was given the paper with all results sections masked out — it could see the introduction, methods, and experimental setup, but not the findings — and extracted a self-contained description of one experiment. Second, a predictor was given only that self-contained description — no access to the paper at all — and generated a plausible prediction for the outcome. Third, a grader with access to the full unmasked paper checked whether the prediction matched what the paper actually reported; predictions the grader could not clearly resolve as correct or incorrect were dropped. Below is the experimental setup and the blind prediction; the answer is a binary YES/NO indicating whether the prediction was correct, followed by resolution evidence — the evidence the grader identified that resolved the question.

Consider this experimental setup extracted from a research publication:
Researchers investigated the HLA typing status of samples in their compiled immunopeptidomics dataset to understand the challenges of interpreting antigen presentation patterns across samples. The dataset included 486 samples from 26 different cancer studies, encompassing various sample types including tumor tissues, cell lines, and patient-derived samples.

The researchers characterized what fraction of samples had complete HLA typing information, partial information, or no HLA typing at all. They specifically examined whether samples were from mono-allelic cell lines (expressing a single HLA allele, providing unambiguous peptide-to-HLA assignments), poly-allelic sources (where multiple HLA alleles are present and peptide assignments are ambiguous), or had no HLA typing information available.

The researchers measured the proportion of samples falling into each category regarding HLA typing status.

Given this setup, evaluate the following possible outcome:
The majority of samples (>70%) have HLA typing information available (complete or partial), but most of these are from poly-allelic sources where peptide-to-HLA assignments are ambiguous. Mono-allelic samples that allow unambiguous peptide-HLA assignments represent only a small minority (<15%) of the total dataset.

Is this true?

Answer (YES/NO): NO